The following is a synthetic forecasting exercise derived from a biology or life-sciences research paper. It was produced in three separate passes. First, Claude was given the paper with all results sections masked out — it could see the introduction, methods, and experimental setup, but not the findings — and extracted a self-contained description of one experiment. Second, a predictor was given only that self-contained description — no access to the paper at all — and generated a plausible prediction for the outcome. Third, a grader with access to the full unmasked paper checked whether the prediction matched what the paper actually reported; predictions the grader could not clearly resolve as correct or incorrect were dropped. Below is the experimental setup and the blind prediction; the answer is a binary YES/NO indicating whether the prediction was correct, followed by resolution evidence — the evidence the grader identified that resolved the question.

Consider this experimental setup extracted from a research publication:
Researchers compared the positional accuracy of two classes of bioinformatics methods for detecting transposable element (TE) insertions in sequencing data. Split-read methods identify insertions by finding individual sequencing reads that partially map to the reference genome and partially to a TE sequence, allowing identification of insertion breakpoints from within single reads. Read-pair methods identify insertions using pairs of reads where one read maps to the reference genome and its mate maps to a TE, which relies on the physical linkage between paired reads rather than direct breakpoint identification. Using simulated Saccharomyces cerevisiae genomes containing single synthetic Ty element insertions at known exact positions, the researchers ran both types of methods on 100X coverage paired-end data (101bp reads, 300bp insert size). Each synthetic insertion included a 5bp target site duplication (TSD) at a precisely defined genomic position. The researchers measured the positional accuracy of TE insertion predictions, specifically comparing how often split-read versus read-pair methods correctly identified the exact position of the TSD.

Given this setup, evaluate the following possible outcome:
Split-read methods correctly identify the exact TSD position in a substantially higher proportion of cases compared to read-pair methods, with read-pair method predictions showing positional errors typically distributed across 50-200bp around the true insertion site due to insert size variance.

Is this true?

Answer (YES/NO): NO